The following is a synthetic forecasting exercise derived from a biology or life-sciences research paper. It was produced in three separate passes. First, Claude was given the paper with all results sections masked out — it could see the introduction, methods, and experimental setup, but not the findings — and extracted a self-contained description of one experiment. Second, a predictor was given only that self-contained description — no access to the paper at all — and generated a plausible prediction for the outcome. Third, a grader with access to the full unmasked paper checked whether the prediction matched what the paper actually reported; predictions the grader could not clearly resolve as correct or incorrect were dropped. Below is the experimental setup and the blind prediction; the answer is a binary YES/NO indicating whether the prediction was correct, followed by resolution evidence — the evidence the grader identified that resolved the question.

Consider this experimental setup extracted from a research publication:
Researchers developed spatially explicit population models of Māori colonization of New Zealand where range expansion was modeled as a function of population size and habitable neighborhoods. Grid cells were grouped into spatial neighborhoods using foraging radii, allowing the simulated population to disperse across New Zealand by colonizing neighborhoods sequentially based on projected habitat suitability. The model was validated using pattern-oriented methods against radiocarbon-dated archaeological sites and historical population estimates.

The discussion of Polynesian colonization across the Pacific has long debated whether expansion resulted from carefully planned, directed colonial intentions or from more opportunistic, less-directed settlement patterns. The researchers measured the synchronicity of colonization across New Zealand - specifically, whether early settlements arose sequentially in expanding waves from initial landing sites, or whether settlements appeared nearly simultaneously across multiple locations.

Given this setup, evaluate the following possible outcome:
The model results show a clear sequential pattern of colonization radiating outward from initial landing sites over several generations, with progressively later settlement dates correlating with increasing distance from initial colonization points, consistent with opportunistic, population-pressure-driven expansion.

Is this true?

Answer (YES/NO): NO